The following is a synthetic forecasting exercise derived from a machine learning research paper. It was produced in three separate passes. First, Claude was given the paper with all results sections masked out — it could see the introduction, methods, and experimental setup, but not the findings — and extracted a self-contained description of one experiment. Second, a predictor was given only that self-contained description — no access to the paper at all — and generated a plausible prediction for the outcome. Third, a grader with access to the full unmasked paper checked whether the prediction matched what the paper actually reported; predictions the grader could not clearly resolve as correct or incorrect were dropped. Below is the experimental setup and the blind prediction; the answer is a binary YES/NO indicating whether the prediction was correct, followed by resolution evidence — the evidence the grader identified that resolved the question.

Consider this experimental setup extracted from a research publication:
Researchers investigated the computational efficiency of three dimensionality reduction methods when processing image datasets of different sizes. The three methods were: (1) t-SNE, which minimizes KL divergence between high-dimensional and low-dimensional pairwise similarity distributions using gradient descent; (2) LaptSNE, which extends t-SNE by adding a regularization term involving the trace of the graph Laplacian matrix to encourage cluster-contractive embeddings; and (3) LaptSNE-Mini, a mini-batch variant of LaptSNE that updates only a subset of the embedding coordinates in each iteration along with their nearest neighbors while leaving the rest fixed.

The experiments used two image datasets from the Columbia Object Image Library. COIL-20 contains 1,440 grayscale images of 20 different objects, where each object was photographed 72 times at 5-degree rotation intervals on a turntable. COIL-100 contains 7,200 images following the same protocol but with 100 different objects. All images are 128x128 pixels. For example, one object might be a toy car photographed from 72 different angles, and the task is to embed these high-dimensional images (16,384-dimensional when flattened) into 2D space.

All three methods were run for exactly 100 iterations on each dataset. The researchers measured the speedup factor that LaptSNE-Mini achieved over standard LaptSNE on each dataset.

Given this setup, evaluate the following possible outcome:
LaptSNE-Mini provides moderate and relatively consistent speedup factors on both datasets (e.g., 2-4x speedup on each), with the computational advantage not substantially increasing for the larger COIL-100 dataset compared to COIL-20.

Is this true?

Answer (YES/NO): NO